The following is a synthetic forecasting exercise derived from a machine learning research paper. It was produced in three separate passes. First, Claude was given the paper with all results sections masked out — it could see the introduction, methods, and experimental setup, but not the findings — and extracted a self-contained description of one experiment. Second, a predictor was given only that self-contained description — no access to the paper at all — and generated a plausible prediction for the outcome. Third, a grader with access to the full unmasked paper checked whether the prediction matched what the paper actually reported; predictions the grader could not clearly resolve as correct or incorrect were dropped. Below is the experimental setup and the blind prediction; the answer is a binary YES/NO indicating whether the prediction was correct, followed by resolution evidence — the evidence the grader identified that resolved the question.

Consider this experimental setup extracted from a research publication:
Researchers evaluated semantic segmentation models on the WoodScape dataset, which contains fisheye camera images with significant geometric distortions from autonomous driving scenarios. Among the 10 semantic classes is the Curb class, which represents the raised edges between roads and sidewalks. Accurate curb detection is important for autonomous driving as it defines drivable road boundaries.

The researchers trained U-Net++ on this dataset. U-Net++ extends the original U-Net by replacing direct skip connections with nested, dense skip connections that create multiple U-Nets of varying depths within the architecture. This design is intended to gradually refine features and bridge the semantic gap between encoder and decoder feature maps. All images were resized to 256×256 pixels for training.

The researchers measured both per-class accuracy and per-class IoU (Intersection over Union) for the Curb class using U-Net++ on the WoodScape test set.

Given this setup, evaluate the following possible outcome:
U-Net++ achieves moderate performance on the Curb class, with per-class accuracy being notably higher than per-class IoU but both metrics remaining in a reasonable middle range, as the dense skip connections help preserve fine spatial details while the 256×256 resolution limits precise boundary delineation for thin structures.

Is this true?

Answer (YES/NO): NO